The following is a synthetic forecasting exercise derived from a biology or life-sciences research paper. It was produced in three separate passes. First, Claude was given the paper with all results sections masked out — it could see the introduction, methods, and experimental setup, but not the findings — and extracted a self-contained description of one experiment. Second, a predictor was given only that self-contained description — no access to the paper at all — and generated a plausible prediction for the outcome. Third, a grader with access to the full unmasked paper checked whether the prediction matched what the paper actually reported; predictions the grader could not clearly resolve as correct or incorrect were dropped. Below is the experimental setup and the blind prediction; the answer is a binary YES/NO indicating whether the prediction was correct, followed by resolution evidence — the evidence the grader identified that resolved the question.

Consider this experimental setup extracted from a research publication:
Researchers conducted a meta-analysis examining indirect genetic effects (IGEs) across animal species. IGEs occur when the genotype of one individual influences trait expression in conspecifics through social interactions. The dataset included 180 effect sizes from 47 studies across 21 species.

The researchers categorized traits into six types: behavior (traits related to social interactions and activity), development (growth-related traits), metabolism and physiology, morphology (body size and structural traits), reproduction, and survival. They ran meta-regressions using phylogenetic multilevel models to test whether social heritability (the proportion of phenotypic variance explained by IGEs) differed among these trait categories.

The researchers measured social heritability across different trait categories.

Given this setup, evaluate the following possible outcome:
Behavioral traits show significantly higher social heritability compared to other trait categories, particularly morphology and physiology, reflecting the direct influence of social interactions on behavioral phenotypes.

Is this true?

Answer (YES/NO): YES